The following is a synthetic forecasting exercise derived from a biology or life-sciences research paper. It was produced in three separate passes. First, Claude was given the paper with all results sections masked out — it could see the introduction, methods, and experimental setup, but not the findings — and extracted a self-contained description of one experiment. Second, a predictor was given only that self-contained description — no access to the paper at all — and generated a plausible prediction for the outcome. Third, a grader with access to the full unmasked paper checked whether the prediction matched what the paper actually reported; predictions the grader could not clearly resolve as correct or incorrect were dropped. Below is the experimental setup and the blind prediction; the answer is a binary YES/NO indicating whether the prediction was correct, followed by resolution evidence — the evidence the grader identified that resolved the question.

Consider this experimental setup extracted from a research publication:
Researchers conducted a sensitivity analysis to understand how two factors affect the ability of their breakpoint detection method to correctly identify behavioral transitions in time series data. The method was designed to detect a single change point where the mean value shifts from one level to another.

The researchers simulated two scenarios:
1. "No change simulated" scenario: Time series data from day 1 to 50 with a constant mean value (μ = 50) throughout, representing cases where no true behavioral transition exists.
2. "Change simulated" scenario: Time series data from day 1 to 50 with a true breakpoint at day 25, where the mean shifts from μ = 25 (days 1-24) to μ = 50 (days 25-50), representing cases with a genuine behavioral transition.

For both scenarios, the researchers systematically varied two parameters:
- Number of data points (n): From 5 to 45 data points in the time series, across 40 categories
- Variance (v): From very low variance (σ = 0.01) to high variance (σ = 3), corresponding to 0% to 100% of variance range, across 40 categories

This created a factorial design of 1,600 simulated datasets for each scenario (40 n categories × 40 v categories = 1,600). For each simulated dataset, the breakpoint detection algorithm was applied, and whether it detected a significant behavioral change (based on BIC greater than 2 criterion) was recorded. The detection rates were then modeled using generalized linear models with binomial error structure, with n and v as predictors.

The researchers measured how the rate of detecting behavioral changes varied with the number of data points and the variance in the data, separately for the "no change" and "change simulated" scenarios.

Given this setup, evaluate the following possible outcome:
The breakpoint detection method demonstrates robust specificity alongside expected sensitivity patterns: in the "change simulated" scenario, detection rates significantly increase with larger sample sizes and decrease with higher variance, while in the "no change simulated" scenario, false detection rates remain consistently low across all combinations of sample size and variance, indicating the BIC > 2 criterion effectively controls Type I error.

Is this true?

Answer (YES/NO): NO